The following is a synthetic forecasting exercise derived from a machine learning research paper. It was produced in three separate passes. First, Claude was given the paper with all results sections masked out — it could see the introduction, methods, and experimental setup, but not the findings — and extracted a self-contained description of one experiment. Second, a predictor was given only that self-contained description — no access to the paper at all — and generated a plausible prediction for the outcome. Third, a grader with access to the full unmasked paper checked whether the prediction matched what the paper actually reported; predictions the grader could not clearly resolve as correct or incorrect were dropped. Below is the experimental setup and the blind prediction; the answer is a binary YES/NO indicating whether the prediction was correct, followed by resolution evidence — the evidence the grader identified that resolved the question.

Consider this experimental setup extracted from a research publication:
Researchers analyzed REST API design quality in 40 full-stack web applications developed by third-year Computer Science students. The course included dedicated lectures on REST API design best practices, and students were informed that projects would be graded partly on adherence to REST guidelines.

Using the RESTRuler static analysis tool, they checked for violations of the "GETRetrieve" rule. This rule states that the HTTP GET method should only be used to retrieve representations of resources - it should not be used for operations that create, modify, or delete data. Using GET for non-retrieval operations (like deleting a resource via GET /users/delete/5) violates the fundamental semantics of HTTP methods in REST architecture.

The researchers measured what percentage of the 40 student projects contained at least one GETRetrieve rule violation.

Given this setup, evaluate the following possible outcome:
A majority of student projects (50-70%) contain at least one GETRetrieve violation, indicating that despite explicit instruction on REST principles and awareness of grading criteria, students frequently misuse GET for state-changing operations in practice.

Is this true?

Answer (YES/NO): NO